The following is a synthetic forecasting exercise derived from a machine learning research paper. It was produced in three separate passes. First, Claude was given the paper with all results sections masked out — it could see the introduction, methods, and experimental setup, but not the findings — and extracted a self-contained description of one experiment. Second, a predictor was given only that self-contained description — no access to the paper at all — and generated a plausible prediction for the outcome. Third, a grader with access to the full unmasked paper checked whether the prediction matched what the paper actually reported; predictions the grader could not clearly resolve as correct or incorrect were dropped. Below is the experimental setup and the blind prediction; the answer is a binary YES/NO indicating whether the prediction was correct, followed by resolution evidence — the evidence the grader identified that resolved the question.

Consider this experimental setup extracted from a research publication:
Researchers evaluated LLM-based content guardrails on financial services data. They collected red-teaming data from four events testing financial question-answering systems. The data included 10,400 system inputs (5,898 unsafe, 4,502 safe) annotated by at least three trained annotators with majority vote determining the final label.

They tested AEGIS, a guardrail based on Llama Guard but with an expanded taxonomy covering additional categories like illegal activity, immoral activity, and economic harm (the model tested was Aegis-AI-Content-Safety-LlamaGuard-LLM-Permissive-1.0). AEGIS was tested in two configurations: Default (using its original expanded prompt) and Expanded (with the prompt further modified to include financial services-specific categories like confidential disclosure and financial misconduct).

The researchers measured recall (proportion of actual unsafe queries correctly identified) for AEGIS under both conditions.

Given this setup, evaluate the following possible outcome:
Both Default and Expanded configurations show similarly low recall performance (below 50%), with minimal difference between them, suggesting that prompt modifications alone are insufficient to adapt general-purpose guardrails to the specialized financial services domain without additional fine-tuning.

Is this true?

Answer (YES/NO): YES